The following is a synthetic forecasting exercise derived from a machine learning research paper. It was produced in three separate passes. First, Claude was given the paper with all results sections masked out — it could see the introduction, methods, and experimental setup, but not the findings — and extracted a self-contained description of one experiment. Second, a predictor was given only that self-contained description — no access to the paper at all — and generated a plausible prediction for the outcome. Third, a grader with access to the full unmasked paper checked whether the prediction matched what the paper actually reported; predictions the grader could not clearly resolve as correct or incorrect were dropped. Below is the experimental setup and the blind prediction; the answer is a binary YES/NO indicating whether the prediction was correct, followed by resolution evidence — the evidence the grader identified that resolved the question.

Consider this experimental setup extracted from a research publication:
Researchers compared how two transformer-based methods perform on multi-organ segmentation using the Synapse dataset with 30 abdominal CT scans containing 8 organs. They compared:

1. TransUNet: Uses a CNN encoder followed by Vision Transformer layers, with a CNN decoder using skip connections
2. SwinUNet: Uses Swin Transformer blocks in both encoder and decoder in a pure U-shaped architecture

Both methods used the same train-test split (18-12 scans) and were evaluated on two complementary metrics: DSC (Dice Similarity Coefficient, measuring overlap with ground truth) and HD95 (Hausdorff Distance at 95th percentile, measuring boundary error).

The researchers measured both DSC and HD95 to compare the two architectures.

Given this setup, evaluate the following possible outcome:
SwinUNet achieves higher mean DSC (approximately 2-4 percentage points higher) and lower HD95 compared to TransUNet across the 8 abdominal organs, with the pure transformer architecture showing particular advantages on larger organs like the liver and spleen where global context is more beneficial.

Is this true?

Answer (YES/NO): NO